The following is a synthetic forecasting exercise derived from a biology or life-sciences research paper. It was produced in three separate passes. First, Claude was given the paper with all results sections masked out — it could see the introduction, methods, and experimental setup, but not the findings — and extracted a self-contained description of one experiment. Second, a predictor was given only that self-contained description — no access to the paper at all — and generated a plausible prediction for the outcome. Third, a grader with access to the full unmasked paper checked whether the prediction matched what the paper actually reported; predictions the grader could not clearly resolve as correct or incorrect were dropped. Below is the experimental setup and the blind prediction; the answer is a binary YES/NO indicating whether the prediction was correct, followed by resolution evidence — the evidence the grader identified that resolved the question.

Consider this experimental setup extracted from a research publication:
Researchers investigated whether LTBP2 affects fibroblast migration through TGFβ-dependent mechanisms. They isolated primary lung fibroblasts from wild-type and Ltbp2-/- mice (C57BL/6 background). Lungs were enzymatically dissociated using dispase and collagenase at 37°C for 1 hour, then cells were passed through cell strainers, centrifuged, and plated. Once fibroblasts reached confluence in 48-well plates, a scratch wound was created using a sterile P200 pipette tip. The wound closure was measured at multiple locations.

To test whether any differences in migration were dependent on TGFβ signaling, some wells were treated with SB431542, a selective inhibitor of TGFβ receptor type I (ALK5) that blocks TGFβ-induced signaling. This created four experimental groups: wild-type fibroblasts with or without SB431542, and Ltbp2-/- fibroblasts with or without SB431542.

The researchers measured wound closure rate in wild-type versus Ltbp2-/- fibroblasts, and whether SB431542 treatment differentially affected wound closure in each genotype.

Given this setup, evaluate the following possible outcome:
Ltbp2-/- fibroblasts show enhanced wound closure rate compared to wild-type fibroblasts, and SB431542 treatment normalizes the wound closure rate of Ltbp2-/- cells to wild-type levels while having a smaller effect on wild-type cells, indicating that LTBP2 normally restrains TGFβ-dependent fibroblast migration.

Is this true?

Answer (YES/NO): NO